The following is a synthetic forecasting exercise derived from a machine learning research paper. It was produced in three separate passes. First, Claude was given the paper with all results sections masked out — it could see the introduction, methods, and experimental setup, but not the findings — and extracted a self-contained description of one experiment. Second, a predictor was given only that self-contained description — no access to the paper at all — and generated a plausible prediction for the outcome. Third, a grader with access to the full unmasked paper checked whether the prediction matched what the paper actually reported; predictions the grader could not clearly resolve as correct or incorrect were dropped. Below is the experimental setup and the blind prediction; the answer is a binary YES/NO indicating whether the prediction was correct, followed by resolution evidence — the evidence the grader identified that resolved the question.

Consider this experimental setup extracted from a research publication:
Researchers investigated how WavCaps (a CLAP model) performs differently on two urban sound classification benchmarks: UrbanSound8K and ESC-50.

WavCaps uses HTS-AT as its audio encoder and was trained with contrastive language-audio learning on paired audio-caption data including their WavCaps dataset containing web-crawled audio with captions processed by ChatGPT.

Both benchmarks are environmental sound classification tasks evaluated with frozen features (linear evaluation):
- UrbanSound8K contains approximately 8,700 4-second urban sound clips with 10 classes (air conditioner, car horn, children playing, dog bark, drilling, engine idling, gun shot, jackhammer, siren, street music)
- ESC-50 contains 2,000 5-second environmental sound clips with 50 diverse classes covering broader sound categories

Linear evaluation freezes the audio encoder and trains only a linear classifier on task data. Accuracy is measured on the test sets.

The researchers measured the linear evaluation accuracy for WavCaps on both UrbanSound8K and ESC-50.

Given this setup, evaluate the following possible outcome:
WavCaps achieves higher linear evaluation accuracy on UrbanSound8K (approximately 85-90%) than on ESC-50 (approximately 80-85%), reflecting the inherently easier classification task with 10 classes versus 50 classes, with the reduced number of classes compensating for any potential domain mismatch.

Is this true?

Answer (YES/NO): NO